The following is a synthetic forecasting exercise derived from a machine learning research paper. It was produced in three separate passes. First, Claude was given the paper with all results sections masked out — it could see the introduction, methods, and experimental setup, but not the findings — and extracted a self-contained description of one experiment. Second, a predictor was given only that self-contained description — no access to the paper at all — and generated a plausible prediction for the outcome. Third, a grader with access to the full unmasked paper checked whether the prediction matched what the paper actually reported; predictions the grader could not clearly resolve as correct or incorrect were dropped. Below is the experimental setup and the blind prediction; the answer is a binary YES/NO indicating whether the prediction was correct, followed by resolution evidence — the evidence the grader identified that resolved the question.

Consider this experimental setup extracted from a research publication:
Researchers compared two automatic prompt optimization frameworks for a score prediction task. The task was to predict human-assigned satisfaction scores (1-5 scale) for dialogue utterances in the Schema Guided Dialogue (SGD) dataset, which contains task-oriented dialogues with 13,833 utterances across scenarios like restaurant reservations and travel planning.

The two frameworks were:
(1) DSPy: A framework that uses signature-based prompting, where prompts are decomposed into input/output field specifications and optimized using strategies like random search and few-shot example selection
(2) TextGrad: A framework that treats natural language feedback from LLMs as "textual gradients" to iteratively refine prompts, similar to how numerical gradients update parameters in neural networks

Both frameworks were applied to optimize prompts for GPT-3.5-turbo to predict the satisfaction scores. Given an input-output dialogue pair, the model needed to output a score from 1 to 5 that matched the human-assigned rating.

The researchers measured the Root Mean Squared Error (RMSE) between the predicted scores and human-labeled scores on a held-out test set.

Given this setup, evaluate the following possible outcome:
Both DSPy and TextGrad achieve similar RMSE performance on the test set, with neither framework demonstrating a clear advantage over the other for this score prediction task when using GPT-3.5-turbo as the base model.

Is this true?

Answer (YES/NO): NO